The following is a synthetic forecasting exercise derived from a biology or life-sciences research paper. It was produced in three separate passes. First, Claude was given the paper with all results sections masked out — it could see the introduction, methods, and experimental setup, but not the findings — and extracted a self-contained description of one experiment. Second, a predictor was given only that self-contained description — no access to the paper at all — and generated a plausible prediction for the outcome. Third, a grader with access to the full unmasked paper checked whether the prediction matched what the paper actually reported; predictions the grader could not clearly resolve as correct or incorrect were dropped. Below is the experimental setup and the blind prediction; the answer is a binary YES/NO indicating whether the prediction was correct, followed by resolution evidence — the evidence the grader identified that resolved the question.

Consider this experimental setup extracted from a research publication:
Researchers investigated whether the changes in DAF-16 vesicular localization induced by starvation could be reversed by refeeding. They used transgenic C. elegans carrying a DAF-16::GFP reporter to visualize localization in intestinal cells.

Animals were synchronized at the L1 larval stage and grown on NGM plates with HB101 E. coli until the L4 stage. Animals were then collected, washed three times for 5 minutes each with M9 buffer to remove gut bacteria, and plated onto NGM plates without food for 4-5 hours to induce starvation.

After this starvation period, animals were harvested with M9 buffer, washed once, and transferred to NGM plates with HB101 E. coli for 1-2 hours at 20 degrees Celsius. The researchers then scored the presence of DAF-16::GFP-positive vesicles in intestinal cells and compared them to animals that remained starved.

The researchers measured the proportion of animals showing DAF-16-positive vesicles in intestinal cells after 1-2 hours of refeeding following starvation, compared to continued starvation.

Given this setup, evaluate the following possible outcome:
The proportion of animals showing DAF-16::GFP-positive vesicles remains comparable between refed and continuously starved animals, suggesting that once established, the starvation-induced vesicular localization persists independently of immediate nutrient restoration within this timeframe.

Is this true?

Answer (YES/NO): NO